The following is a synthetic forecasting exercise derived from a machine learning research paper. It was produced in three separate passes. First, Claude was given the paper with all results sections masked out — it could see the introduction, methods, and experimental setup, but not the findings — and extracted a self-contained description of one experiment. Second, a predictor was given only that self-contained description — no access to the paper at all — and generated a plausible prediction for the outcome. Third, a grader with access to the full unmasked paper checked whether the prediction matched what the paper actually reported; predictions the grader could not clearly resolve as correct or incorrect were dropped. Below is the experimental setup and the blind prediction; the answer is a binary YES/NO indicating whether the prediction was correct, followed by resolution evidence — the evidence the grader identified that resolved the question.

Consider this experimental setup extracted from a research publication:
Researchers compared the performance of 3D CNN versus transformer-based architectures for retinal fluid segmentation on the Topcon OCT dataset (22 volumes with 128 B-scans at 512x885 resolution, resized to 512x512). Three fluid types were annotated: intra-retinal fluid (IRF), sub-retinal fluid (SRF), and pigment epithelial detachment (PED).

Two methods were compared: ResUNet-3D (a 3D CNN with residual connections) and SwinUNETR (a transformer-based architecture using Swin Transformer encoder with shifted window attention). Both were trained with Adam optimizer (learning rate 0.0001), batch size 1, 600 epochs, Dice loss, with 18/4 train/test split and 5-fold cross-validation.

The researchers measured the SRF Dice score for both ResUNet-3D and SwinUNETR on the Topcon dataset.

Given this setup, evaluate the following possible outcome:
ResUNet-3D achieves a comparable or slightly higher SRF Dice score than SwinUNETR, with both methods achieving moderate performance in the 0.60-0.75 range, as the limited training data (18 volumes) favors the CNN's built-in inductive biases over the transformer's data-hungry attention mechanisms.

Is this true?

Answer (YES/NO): NO